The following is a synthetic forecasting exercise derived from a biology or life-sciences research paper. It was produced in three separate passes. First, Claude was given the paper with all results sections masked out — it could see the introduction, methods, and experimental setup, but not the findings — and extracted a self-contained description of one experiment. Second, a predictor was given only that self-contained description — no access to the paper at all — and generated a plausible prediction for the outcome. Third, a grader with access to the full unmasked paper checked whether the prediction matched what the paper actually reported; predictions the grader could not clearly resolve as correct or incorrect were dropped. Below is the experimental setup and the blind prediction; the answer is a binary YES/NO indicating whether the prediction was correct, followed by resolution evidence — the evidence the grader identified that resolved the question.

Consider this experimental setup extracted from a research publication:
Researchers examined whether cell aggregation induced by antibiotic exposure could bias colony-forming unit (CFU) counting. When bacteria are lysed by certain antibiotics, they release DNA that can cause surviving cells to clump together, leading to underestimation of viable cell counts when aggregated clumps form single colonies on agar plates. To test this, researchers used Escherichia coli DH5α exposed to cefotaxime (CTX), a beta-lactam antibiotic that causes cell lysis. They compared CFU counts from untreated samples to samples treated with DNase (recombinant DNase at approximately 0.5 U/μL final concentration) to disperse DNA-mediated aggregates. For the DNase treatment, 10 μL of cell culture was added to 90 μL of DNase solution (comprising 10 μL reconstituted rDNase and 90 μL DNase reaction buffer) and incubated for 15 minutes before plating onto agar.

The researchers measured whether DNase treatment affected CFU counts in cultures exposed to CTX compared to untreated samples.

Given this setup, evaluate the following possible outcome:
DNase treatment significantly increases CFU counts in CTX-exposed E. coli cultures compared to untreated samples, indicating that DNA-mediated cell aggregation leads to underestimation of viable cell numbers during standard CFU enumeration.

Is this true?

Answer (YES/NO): YES